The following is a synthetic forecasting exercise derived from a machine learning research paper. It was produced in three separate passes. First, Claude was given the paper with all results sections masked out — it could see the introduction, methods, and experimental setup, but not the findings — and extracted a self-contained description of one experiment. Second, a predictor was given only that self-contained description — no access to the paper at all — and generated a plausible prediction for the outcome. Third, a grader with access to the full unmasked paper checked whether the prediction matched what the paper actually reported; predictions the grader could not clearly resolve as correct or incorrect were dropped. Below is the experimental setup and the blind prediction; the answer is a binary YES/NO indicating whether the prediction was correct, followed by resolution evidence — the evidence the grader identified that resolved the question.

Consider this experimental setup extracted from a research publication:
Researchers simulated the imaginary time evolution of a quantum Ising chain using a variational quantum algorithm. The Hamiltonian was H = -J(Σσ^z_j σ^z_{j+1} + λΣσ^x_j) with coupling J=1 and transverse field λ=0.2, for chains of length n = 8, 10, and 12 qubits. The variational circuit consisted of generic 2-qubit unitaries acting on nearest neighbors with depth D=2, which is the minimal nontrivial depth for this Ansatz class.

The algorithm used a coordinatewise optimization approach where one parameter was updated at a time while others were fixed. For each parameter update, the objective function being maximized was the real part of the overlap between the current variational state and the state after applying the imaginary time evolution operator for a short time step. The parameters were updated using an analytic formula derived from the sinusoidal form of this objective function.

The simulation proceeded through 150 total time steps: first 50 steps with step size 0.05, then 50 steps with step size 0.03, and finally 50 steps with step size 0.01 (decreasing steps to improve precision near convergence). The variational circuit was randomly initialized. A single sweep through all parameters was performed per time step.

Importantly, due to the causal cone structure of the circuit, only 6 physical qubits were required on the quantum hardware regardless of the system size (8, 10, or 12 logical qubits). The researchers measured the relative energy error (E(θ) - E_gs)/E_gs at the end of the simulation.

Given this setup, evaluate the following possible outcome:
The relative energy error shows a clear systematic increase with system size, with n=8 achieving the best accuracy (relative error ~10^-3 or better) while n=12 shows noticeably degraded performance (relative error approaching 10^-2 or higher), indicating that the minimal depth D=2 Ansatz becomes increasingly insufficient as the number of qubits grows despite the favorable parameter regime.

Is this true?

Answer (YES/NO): NO